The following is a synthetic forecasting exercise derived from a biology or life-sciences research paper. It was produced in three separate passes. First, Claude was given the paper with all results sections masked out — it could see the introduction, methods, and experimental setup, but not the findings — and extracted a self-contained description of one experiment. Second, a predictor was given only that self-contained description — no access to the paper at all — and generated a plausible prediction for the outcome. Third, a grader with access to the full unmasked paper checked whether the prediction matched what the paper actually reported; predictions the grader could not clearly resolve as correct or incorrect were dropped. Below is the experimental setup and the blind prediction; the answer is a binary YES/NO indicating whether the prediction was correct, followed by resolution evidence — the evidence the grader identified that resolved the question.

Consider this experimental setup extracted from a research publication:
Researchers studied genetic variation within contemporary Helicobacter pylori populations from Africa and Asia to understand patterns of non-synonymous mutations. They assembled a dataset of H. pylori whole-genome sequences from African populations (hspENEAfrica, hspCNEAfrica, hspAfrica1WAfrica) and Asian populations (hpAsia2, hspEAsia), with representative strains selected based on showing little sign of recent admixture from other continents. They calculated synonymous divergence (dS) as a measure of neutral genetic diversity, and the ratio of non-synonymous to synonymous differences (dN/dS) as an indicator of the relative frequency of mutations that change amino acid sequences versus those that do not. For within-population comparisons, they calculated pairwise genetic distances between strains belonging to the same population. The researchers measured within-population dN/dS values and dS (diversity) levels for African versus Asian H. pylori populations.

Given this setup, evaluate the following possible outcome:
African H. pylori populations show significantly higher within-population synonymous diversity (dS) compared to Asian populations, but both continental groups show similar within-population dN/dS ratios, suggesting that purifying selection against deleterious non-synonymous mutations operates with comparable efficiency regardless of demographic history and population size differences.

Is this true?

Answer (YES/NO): NO